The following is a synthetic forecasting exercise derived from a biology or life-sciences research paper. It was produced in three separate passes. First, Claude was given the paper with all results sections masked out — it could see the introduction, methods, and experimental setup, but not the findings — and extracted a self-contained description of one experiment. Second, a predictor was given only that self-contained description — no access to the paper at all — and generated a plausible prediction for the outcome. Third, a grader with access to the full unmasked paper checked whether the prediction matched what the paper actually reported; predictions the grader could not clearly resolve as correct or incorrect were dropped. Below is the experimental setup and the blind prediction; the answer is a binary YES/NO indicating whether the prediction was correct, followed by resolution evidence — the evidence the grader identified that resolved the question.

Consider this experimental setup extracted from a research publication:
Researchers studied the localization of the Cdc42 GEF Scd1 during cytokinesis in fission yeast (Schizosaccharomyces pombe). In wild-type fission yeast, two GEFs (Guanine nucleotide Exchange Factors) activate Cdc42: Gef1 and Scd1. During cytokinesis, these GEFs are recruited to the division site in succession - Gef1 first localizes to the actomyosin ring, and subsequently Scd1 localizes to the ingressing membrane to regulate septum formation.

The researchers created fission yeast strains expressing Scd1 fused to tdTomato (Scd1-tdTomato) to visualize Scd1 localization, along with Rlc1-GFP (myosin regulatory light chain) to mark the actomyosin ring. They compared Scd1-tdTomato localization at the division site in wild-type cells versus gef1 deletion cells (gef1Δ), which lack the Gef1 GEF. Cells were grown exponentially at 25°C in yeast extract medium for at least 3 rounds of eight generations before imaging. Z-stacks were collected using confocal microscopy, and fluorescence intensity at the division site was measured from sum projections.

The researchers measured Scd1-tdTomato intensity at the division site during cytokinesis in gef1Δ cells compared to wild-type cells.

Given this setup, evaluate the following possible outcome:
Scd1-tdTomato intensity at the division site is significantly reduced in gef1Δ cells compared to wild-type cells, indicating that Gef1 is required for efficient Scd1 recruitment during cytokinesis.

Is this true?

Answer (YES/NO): YES